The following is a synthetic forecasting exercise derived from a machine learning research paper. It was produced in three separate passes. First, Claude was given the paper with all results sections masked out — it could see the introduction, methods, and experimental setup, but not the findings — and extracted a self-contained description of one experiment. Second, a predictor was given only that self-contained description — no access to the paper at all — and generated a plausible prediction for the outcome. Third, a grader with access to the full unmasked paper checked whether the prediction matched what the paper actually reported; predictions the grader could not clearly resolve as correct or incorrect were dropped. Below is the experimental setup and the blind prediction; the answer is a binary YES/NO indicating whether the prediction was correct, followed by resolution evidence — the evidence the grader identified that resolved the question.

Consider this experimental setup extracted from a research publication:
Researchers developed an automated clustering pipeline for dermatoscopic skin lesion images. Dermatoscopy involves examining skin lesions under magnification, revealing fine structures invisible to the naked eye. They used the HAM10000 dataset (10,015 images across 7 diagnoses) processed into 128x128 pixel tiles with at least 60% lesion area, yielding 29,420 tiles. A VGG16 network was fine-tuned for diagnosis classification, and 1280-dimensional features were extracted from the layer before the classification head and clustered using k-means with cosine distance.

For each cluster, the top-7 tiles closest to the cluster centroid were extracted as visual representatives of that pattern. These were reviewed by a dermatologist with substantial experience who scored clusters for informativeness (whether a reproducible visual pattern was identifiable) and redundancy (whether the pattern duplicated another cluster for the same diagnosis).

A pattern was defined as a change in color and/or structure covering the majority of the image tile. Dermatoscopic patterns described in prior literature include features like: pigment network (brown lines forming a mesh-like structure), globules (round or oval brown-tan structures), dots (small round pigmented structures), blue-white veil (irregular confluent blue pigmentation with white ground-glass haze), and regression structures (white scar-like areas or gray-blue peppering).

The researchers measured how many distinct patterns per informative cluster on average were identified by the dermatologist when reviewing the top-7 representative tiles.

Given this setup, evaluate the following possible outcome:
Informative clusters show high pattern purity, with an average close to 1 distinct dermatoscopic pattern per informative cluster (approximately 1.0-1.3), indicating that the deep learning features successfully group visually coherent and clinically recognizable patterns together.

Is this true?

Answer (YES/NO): NO